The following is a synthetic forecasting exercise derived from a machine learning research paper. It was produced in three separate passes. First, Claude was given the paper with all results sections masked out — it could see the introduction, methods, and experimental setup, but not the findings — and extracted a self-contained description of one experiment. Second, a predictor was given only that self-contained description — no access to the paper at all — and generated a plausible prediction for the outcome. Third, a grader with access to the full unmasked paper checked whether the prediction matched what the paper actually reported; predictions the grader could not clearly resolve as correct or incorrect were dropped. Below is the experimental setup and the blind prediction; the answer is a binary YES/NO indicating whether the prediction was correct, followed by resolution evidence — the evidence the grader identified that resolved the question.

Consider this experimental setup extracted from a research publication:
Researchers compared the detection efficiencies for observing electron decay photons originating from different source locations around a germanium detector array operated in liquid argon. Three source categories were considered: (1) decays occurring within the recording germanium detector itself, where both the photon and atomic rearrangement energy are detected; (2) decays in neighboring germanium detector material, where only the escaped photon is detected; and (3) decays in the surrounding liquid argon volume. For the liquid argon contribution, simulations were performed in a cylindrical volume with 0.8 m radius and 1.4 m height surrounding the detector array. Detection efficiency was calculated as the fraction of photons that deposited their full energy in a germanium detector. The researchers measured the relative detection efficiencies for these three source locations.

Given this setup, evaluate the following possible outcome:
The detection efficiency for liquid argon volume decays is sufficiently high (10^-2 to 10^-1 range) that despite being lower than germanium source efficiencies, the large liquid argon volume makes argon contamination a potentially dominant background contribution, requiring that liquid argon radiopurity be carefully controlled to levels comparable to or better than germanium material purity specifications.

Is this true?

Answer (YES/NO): NO